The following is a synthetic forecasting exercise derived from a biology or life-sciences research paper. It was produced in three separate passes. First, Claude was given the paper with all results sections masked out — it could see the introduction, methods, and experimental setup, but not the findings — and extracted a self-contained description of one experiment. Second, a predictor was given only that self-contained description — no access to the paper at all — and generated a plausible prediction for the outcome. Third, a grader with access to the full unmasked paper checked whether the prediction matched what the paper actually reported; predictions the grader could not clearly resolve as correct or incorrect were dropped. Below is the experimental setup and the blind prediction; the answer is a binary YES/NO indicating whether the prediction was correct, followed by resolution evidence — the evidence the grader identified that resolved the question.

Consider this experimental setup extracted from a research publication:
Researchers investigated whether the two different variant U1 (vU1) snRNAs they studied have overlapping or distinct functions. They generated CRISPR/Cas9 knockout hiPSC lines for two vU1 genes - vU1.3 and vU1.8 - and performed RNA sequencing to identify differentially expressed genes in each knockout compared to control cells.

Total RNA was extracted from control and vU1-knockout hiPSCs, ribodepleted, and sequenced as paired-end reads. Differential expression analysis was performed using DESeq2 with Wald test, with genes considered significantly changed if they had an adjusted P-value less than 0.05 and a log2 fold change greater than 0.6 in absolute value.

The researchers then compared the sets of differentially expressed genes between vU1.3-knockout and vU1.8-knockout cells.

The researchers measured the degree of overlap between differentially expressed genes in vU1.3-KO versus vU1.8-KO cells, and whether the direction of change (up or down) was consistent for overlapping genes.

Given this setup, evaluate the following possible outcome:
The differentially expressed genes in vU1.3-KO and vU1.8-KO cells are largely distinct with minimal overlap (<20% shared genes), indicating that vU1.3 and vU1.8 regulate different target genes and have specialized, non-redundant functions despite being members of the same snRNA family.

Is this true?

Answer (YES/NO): YES